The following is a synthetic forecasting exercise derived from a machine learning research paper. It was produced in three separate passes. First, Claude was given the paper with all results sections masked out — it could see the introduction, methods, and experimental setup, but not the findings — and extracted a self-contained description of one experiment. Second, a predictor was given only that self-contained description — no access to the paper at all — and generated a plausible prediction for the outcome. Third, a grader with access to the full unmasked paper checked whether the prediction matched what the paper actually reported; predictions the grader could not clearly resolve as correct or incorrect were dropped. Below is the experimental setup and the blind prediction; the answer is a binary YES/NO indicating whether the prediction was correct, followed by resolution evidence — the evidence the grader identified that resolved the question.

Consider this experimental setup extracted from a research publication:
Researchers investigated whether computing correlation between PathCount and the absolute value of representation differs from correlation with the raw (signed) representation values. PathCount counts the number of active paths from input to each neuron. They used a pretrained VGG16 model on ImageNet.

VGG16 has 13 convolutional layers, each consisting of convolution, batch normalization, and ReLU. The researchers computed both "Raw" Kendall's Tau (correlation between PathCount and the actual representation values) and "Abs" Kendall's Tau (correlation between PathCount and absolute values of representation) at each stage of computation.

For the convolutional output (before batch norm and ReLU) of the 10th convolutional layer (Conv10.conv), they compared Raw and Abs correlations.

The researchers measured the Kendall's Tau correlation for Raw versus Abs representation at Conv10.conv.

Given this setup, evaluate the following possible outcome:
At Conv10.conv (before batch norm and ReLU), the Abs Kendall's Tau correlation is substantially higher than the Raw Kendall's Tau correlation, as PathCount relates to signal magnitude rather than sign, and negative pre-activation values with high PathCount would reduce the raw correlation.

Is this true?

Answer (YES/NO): NO